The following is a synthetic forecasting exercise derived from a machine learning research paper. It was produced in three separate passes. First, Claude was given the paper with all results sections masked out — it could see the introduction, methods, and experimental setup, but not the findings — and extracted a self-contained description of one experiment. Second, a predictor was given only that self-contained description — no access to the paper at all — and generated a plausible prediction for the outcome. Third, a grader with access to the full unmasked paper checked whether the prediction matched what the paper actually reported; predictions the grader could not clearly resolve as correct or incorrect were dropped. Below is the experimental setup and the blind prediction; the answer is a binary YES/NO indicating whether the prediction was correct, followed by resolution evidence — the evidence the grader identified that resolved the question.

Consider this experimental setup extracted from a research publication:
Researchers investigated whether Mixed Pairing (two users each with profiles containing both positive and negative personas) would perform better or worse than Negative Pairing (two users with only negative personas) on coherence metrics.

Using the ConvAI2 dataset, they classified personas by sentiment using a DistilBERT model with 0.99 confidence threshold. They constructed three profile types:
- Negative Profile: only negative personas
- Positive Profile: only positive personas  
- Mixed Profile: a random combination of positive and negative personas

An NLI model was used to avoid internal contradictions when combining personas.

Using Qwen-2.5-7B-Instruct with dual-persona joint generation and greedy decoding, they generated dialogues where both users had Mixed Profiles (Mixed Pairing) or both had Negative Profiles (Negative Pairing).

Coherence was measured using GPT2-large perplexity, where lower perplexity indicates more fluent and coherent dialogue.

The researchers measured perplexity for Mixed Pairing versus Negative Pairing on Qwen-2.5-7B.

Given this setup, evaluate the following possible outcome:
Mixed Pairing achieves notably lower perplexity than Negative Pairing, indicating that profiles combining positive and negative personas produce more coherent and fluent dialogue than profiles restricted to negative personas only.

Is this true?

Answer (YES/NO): YES